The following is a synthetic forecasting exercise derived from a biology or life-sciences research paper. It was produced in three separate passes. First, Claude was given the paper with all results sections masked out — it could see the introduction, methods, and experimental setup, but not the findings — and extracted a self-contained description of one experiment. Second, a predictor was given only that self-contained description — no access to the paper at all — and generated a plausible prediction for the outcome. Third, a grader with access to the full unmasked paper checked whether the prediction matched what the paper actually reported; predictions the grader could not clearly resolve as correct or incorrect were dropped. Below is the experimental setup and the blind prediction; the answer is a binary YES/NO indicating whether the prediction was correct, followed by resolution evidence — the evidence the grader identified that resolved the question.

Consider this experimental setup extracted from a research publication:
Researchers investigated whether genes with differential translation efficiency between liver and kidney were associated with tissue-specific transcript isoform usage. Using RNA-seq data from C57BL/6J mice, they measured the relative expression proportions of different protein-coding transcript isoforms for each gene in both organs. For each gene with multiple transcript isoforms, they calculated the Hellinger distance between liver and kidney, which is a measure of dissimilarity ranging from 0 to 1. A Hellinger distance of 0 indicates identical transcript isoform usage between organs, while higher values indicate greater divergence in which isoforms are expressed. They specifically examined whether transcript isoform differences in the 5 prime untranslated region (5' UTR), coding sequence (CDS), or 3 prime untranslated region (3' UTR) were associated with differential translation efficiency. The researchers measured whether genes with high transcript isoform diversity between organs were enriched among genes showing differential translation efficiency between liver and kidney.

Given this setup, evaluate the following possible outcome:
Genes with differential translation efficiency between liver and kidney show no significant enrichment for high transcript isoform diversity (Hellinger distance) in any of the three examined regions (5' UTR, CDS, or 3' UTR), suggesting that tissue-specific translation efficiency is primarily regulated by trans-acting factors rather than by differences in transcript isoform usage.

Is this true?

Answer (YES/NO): NO